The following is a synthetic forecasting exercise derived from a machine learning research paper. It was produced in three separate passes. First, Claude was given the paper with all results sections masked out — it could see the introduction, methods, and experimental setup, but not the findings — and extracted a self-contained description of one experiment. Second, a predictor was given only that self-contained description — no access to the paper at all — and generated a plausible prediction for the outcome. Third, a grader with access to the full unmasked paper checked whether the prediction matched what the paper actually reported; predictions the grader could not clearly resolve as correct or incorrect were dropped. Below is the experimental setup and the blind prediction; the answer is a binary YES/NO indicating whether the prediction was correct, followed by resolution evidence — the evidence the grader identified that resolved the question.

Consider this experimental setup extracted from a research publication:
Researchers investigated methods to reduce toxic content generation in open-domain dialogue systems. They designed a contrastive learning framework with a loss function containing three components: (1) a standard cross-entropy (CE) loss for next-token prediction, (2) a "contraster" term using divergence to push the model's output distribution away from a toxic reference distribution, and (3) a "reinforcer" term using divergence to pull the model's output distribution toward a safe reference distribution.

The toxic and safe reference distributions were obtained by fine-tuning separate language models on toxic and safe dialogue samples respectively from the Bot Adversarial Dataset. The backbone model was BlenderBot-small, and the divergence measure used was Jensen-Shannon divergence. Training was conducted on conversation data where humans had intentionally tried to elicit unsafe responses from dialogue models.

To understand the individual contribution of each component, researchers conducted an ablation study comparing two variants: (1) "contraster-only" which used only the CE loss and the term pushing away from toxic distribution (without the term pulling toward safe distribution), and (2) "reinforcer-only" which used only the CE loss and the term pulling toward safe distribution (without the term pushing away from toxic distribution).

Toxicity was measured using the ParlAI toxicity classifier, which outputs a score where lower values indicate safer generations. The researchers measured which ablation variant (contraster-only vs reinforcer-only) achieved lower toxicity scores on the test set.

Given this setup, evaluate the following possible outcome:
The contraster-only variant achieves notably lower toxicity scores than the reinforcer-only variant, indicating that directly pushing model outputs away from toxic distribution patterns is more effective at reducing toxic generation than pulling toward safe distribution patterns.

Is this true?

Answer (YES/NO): NO